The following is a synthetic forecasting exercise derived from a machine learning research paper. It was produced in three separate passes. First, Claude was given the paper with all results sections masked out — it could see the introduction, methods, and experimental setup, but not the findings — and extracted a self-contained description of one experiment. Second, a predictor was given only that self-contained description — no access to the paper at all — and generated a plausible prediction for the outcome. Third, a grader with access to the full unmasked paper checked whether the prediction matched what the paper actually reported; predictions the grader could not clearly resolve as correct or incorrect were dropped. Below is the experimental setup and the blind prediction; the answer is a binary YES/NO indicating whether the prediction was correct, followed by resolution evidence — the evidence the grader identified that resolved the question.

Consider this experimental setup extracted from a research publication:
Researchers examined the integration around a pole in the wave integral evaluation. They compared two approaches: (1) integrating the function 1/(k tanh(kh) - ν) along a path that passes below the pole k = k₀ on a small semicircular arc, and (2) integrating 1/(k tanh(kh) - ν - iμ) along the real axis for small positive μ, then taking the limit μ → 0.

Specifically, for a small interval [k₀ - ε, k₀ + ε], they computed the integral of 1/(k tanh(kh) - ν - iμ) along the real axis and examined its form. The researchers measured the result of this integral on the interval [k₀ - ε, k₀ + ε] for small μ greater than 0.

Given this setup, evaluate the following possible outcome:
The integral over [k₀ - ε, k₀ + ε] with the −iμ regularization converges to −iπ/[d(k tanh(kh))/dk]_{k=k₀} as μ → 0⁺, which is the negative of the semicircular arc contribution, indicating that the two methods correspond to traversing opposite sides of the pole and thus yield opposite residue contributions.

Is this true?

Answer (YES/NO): NO